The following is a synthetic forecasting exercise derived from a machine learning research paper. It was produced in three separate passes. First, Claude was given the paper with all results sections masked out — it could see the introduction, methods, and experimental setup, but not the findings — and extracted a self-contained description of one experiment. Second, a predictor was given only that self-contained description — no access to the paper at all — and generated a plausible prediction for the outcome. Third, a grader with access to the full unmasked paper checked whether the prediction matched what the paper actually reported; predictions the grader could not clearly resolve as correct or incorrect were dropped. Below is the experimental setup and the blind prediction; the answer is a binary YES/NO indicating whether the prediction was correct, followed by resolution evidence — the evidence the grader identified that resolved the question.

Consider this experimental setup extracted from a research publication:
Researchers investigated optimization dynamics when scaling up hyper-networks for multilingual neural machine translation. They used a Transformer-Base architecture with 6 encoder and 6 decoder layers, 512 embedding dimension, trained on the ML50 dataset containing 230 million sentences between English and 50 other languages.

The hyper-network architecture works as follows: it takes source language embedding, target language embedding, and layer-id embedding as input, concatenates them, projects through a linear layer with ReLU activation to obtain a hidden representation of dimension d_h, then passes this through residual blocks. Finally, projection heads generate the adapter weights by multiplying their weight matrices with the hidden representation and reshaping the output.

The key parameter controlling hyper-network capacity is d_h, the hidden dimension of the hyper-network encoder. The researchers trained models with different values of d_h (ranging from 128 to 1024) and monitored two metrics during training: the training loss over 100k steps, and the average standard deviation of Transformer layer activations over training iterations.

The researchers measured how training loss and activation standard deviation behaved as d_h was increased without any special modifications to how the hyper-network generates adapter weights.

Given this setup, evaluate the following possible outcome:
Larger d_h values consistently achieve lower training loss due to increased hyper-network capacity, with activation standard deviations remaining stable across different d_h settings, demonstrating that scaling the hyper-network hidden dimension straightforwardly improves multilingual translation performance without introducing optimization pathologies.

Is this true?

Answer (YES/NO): NO